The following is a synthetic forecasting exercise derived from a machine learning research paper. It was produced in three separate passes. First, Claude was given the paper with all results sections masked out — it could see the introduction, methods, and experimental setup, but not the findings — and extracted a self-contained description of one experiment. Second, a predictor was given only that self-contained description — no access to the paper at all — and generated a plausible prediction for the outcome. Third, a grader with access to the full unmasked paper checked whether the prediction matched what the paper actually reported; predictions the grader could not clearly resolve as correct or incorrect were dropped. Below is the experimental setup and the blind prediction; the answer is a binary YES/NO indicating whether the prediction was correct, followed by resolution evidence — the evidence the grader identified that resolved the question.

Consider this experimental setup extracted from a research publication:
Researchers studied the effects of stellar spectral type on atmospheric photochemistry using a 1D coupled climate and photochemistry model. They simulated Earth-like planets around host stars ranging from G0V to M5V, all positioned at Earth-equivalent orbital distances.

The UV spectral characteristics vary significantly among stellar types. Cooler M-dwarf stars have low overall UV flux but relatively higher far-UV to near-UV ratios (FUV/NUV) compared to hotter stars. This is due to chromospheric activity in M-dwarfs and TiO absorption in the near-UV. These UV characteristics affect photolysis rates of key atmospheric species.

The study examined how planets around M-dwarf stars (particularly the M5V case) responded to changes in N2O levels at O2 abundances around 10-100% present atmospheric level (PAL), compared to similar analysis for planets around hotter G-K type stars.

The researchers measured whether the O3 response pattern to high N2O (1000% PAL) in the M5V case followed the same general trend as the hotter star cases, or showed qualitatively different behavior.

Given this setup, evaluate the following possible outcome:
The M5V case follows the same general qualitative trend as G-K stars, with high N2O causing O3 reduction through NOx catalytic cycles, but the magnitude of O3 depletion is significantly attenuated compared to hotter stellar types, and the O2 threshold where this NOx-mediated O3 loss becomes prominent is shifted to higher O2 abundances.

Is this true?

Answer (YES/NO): NO